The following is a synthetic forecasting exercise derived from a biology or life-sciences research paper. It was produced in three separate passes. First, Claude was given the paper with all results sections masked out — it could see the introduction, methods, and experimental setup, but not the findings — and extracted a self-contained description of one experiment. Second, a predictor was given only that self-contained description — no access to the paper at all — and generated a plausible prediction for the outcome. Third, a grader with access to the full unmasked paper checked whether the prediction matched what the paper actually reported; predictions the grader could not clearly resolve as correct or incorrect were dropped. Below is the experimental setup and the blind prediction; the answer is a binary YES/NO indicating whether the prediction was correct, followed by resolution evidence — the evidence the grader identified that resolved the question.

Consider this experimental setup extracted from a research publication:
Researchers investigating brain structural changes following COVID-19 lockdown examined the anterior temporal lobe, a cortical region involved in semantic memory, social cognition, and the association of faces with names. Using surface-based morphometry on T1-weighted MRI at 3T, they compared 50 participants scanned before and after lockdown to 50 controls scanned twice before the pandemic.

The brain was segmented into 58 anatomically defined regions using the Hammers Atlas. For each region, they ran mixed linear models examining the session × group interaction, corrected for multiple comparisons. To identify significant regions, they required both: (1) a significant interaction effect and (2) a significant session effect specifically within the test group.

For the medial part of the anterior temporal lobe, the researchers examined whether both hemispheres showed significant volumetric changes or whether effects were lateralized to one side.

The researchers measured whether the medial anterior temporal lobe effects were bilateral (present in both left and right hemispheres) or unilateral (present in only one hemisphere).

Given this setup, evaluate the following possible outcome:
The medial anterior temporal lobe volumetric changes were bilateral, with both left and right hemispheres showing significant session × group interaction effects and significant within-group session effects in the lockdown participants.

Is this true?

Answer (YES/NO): YES